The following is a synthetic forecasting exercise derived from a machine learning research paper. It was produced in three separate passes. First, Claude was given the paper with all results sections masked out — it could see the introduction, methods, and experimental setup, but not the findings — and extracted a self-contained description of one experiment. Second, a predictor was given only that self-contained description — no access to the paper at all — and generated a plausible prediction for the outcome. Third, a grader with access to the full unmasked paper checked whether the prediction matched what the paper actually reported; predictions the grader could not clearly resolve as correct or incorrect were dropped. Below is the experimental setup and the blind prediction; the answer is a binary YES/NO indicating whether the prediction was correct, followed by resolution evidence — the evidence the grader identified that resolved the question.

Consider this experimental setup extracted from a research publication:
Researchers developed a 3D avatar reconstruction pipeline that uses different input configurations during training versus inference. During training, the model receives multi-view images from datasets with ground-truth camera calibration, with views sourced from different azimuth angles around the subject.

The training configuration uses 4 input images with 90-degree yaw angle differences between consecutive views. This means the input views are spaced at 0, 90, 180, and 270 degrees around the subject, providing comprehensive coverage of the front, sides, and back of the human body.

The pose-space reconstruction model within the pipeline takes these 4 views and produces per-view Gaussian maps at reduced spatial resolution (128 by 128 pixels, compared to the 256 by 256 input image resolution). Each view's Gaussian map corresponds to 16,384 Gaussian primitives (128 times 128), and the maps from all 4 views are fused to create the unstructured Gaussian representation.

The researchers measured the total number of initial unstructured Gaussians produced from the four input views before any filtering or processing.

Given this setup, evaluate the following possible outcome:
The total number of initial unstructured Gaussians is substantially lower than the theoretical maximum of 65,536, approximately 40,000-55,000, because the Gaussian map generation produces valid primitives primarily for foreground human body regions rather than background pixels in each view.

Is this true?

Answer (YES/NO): NO